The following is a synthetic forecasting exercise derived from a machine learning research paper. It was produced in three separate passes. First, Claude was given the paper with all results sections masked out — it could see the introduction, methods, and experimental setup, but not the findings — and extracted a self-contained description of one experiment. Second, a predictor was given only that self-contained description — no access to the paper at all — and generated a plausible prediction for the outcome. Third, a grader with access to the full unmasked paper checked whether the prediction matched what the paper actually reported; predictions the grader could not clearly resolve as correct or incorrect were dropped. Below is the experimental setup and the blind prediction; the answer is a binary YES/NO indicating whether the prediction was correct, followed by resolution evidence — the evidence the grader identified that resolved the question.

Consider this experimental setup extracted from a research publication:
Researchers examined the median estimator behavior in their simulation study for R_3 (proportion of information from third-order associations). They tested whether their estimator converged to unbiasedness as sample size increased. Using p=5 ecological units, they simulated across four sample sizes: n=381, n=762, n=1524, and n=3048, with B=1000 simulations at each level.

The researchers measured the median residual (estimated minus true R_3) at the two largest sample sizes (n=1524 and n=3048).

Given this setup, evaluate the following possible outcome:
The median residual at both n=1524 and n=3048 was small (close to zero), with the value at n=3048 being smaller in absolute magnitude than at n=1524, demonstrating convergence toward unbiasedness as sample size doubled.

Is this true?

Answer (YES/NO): NO